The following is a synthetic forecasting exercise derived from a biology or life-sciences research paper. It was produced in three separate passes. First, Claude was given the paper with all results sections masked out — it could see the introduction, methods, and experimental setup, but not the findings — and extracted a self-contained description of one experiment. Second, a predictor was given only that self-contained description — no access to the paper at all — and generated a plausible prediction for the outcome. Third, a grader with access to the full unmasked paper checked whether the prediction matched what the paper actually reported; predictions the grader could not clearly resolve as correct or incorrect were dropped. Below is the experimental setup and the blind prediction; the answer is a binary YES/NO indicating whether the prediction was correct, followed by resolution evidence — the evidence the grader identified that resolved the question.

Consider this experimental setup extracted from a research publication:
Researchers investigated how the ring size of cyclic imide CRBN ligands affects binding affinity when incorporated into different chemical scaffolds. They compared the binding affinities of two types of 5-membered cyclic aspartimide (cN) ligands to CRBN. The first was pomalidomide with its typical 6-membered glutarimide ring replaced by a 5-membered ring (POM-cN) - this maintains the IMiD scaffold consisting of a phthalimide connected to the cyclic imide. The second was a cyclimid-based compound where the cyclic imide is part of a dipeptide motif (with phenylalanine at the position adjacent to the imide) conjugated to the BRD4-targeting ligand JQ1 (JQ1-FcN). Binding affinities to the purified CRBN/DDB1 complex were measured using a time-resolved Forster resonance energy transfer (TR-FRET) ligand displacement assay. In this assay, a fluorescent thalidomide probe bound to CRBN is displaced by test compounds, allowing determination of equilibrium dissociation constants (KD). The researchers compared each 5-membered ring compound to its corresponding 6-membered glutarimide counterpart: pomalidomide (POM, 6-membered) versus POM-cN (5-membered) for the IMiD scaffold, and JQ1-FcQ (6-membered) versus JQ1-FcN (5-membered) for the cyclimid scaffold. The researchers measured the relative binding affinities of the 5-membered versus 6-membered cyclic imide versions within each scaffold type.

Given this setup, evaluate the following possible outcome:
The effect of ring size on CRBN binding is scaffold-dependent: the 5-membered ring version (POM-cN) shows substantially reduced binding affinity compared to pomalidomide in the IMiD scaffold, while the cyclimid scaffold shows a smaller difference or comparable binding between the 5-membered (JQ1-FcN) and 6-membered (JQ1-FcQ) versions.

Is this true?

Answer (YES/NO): YES